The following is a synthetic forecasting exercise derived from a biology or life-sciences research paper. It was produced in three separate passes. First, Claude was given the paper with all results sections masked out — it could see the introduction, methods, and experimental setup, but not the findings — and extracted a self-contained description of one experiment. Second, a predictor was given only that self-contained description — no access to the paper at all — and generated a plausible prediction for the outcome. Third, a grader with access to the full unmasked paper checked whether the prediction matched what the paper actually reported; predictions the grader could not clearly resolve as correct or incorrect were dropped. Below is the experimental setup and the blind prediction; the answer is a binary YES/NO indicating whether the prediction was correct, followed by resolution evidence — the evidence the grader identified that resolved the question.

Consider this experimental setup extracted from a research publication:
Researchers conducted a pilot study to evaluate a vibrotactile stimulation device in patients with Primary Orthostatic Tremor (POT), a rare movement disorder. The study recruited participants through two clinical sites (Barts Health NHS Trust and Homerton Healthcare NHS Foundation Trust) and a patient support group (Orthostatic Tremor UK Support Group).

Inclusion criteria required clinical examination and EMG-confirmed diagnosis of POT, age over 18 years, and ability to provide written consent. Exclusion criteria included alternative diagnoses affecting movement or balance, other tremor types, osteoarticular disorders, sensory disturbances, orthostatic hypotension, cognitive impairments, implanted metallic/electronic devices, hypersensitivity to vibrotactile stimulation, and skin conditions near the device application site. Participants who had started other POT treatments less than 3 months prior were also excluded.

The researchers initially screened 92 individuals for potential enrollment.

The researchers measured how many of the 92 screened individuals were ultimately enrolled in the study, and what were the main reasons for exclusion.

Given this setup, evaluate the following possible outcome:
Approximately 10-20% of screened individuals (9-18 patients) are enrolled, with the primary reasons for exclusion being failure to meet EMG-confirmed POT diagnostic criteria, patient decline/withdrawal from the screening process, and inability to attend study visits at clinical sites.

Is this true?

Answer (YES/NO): NO